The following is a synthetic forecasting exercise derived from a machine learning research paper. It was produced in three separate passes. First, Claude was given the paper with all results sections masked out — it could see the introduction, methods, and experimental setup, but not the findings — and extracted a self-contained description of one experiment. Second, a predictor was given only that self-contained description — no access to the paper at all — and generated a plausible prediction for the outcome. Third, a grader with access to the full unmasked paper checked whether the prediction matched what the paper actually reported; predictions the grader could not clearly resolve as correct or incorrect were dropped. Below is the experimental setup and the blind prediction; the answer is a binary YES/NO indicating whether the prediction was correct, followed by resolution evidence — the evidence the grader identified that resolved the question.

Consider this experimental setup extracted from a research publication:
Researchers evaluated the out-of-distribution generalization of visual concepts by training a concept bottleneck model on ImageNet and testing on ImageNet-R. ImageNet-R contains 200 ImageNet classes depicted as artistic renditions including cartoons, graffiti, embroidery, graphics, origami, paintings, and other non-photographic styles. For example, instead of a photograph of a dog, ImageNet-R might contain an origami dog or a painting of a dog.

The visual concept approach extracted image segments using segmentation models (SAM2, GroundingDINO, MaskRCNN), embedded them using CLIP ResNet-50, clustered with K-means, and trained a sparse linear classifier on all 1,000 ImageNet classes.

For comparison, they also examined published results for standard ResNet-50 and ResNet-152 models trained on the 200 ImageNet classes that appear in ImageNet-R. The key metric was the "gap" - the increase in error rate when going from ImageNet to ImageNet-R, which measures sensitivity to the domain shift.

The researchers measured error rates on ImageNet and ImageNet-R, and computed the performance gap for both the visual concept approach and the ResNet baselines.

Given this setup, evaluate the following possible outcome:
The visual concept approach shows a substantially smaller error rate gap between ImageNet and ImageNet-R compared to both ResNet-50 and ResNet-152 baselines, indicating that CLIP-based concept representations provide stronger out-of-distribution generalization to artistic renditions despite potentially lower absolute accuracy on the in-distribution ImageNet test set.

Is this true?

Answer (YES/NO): YES